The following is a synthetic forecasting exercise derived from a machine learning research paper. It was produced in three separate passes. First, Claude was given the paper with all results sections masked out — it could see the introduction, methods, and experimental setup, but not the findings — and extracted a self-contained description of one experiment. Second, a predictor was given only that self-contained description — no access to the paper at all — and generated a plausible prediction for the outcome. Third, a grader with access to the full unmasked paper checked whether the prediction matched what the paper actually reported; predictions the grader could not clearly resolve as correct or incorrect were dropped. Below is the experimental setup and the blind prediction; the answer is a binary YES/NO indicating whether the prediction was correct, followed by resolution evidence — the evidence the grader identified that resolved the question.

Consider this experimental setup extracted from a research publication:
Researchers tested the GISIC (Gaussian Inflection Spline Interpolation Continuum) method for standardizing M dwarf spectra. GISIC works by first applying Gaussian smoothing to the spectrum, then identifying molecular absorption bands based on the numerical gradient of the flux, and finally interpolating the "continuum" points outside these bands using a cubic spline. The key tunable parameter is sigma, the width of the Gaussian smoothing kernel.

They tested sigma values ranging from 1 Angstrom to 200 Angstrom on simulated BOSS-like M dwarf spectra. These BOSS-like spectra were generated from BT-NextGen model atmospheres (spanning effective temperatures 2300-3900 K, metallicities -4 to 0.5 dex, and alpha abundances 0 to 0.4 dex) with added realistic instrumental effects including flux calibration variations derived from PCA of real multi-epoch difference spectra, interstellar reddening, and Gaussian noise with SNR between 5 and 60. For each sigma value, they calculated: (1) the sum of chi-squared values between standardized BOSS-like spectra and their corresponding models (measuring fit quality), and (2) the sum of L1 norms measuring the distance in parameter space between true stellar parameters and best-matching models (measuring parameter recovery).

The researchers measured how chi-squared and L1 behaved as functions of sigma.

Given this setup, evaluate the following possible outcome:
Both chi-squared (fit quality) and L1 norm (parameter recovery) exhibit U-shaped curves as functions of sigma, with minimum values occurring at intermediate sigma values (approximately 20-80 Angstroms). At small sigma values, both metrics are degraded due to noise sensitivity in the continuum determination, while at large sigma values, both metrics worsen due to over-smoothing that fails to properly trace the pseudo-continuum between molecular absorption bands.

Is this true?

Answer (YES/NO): NO